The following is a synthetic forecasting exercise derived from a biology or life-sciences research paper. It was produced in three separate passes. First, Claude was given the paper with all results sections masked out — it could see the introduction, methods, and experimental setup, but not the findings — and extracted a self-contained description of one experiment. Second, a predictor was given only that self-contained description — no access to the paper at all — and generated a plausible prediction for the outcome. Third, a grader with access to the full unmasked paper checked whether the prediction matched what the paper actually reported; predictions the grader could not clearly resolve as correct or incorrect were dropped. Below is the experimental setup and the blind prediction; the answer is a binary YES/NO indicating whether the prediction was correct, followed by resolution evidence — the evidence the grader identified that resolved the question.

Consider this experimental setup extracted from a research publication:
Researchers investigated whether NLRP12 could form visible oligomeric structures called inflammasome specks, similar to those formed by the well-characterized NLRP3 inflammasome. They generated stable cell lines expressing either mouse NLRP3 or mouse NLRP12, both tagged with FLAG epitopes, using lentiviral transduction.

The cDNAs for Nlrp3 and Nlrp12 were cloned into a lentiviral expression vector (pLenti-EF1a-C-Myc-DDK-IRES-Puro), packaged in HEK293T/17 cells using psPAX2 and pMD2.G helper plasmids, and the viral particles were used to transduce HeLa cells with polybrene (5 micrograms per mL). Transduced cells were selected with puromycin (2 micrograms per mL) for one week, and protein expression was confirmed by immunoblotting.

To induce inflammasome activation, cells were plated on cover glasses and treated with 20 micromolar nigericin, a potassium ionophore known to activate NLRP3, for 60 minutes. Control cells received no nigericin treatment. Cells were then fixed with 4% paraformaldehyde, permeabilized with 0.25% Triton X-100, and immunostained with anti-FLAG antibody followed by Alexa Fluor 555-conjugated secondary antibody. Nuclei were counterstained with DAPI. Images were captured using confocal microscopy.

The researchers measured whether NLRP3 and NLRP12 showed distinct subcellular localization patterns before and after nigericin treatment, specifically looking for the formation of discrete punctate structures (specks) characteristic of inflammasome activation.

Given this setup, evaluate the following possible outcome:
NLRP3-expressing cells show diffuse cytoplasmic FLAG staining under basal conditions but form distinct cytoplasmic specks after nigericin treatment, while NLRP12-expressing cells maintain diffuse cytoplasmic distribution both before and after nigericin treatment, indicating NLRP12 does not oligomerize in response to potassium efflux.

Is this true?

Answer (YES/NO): NO